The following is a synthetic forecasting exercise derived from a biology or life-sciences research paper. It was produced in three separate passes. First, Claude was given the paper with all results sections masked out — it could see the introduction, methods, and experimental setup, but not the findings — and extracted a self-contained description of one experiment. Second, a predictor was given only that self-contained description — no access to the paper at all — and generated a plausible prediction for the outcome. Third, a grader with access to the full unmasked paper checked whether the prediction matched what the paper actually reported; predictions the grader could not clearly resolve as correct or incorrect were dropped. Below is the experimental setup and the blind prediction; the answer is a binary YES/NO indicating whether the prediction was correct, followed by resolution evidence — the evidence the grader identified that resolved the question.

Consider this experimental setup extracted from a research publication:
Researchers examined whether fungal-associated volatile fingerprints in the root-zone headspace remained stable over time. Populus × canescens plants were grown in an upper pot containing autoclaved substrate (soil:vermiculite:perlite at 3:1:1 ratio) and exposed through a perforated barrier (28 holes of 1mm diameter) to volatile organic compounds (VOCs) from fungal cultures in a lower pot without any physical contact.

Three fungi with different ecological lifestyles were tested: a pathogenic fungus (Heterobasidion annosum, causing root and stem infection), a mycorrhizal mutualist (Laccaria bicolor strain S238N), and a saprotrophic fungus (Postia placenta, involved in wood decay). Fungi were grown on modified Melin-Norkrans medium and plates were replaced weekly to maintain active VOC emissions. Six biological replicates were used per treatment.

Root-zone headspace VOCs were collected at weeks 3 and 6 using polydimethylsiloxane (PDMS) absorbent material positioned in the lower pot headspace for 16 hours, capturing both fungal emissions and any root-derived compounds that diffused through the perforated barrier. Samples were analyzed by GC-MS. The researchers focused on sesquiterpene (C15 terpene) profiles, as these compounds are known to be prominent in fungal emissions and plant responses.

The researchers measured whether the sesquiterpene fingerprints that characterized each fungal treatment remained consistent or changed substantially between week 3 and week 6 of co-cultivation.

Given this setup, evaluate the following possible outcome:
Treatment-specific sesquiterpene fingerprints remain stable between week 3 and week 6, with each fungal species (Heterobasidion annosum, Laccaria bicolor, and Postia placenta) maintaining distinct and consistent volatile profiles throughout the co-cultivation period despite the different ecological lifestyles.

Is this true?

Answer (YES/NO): NO